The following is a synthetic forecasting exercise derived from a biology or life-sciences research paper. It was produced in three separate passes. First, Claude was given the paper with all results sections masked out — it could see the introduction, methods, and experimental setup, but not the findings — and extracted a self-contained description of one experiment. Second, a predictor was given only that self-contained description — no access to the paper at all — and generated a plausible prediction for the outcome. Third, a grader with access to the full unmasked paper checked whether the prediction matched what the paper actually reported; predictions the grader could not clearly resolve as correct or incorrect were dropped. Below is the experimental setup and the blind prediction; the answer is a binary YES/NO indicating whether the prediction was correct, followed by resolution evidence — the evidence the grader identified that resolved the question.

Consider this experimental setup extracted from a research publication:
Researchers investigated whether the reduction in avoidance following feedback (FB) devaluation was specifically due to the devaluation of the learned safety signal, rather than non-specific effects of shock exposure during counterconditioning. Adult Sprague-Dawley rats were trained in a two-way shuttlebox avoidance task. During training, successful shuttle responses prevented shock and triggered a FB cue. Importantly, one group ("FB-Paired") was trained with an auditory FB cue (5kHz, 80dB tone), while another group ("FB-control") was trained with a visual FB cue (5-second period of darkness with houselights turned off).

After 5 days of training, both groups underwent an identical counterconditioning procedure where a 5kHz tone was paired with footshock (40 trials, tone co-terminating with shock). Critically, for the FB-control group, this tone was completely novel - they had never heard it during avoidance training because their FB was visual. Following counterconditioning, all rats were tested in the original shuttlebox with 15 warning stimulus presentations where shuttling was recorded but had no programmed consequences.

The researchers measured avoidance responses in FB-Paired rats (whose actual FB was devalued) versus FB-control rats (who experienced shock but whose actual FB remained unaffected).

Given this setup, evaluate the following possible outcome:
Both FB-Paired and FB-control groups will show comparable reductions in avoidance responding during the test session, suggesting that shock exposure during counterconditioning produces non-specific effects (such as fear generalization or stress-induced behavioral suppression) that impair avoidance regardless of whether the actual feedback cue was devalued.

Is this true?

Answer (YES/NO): NO